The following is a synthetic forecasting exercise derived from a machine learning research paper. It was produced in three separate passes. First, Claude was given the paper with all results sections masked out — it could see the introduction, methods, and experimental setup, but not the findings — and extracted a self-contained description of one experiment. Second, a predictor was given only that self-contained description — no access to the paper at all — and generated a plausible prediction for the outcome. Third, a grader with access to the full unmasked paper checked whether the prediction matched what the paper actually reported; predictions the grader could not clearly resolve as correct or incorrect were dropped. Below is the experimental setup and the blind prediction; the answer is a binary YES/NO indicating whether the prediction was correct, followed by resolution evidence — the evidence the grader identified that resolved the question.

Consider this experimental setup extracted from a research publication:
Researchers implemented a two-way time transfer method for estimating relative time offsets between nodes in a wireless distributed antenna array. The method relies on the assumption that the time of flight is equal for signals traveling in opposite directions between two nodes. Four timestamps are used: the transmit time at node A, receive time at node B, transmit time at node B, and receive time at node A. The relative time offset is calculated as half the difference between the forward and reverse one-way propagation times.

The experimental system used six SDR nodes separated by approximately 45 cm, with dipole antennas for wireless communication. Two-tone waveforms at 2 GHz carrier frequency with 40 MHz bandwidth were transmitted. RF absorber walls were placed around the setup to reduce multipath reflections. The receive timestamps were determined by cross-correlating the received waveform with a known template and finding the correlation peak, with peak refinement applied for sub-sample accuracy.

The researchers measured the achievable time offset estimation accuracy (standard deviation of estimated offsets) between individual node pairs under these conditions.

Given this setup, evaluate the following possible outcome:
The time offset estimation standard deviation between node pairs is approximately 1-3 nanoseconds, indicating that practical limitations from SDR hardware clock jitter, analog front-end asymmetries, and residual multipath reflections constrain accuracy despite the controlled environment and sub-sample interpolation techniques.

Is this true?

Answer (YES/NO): NO